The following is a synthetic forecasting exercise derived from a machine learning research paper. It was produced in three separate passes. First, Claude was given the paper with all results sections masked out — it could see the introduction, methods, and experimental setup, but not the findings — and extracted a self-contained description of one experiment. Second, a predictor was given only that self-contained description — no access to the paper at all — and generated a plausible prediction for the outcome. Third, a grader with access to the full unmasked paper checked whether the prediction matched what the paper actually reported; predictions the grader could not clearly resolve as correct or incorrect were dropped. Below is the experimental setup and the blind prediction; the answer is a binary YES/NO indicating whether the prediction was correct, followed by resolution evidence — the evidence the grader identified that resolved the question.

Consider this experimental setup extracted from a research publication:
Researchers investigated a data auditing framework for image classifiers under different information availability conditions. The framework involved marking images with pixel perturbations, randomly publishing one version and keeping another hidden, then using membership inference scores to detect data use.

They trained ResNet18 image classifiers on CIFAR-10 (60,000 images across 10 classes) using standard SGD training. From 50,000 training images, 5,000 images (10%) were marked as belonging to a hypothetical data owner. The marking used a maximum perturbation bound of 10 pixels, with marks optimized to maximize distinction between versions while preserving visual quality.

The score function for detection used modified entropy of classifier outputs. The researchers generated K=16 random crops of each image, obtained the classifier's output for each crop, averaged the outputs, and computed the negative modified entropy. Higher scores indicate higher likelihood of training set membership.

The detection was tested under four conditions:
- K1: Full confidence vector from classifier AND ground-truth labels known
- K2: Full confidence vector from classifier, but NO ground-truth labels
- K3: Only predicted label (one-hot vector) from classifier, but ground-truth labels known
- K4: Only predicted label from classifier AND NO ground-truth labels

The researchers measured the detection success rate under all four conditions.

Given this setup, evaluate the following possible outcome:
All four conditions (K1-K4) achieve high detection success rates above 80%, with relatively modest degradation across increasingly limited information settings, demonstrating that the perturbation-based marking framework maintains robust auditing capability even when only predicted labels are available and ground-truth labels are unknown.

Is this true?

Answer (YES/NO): YES